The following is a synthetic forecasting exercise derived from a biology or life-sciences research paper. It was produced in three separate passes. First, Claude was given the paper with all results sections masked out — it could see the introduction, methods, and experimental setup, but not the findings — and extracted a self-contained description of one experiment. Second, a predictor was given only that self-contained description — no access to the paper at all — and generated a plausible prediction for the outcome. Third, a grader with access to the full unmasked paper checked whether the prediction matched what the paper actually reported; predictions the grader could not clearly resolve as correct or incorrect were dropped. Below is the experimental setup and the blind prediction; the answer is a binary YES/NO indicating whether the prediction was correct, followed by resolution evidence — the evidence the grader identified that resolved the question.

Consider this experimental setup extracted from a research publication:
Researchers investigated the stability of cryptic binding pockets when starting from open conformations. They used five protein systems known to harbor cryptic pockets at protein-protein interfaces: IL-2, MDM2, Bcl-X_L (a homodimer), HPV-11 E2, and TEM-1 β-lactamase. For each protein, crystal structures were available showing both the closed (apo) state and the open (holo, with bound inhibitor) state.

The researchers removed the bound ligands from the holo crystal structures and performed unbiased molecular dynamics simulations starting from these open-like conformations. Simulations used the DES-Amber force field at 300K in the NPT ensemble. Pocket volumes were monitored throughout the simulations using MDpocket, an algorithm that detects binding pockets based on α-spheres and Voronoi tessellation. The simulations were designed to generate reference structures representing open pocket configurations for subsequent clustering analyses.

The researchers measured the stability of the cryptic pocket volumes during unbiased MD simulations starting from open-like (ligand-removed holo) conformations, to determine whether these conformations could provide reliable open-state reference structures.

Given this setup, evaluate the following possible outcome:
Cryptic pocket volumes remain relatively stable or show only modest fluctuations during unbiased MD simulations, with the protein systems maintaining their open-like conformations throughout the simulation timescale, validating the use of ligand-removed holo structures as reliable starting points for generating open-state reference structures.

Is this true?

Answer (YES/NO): NO